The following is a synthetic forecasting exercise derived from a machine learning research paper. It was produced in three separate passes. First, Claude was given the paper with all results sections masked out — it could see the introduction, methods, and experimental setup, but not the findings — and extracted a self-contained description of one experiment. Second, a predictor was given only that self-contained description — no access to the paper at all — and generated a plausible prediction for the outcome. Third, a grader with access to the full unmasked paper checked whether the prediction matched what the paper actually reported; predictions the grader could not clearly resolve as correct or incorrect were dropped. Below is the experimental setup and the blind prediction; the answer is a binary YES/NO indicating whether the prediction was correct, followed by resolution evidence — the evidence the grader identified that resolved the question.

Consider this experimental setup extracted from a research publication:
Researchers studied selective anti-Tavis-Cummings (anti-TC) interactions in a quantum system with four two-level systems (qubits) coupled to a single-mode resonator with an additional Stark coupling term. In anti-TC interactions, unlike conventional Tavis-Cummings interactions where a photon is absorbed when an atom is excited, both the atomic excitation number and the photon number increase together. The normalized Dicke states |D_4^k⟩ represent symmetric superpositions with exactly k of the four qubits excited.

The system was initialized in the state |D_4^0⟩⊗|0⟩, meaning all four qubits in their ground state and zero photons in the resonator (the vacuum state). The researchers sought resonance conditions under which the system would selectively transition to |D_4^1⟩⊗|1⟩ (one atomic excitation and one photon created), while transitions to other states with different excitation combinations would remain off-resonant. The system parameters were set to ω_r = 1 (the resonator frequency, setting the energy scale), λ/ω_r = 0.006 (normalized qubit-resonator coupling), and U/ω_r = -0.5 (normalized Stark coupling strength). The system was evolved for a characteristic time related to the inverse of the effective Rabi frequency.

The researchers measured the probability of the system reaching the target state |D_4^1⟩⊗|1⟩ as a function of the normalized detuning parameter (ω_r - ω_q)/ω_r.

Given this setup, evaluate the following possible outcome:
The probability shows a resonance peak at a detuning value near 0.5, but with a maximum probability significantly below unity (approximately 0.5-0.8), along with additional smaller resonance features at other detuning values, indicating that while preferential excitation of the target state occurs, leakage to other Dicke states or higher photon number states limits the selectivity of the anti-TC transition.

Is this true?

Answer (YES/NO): NO